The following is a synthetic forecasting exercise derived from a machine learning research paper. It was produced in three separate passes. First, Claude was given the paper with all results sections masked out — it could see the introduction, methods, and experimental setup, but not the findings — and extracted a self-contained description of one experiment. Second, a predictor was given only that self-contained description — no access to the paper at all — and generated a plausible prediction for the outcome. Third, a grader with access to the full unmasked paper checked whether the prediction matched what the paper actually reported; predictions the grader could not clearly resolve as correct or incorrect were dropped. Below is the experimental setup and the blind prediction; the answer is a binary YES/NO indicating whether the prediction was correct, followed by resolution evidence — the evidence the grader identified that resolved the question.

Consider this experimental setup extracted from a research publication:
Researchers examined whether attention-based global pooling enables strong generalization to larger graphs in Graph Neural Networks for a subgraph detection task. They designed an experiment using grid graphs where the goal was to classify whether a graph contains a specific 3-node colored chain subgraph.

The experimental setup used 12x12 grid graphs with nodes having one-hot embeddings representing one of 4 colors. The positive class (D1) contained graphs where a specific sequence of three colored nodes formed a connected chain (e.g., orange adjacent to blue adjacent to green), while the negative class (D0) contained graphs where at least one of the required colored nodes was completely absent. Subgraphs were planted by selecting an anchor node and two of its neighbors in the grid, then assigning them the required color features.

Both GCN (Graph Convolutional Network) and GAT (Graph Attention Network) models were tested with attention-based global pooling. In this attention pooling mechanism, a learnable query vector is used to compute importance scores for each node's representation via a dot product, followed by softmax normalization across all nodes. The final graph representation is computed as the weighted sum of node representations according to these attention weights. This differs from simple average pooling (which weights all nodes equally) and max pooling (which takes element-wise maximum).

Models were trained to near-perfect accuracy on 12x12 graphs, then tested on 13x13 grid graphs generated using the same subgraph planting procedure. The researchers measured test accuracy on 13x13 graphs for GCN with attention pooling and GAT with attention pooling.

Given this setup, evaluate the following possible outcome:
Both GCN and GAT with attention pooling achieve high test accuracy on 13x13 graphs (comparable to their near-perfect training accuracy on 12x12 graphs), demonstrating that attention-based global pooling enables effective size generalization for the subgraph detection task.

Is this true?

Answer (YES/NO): YES